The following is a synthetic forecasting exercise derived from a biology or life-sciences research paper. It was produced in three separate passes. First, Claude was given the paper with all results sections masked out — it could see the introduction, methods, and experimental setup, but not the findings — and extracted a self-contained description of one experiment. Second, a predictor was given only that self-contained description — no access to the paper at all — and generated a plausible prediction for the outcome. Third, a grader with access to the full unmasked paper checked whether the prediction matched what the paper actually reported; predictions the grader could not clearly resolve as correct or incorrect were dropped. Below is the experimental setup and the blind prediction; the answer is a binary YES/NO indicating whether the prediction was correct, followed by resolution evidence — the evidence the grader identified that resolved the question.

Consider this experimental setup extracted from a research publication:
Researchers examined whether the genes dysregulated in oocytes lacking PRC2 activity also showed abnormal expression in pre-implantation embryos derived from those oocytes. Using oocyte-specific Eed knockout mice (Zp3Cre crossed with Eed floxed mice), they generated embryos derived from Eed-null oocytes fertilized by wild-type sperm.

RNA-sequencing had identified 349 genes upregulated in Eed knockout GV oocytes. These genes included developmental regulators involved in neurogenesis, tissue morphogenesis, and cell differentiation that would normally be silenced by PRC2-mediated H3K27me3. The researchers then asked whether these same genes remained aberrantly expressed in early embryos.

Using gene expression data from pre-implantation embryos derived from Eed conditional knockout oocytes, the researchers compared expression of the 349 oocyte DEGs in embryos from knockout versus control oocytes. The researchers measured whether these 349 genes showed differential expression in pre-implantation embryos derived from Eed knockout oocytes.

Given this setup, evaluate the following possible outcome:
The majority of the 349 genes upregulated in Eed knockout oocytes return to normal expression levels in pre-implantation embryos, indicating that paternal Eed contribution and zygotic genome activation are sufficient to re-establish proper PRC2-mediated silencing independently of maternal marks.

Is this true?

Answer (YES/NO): NO